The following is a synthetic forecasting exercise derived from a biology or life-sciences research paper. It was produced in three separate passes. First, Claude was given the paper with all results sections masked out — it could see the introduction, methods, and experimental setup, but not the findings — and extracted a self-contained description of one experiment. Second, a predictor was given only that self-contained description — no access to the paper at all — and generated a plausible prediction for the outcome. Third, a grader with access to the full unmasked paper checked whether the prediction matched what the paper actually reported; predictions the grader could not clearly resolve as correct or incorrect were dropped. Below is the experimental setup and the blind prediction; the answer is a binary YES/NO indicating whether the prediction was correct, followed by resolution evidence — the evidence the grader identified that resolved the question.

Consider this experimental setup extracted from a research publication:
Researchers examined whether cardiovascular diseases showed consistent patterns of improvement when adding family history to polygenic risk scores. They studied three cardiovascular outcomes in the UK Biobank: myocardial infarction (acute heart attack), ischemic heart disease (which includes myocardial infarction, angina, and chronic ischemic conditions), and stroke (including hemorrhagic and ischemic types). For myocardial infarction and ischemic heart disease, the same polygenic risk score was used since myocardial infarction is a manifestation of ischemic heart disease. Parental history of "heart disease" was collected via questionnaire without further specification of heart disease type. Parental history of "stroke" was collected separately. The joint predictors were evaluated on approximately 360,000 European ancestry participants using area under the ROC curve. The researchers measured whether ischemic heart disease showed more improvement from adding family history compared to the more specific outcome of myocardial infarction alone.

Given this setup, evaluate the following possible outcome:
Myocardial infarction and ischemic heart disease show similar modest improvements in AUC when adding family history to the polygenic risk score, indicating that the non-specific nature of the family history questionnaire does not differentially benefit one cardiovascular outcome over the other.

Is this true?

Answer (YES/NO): NO